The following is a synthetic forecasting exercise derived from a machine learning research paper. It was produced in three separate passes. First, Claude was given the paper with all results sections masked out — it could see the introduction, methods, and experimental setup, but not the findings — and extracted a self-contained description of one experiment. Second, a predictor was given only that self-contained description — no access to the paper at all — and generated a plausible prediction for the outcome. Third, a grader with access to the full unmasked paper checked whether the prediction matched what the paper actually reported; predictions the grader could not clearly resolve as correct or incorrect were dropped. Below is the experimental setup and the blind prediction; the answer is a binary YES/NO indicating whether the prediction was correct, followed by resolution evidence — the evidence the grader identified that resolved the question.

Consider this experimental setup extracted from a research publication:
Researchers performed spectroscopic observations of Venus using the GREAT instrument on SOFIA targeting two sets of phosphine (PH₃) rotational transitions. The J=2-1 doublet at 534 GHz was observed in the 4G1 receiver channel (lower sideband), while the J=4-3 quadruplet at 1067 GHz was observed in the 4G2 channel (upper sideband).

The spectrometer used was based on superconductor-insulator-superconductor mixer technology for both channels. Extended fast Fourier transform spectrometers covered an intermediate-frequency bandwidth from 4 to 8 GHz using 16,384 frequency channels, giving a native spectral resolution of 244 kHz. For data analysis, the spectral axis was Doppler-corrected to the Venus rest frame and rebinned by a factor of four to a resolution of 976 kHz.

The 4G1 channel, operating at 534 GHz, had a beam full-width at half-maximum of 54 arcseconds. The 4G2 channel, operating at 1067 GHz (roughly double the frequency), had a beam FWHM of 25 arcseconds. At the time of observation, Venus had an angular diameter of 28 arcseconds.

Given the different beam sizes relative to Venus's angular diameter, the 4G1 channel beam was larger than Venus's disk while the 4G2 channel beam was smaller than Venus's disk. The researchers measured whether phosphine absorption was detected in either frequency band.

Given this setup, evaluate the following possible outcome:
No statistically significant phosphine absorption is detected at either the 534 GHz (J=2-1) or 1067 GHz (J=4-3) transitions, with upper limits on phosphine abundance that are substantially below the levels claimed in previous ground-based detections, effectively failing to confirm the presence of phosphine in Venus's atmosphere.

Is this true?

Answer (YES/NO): YES